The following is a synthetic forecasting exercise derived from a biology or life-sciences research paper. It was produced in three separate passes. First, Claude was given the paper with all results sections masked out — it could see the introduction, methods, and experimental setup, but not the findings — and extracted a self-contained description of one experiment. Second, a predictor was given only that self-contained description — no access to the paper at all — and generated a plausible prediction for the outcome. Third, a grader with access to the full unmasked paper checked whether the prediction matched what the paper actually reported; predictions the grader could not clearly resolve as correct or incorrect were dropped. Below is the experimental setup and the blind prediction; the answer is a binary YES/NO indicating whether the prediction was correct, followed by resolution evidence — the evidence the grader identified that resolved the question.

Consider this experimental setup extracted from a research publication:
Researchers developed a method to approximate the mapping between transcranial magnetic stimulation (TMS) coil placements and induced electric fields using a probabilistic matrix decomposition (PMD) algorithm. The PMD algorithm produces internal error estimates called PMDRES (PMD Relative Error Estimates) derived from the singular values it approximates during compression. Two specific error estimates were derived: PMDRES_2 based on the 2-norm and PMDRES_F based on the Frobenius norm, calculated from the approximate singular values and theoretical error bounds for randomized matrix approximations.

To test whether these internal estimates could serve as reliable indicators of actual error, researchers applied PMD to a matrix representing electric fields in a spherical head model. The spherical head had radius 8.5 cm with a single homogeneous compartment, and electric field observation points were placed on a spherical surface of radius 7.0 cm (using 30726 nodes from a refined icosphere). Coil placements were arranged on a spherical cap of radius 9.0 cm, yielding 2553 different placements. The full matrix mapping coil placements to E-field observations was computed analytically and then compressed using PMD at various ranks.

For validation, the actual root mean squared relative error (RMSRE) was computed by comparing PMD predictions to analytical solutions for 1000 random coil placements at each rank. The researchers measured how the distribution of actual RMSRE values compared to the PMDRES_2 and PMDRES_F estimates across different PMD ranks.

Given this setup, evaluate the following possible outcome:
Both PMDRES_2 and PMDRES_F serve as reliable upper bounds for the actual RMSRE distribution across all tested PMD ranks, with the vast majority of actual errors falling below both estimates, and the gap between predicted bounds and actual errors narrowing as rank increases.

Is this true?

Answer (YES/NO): NO